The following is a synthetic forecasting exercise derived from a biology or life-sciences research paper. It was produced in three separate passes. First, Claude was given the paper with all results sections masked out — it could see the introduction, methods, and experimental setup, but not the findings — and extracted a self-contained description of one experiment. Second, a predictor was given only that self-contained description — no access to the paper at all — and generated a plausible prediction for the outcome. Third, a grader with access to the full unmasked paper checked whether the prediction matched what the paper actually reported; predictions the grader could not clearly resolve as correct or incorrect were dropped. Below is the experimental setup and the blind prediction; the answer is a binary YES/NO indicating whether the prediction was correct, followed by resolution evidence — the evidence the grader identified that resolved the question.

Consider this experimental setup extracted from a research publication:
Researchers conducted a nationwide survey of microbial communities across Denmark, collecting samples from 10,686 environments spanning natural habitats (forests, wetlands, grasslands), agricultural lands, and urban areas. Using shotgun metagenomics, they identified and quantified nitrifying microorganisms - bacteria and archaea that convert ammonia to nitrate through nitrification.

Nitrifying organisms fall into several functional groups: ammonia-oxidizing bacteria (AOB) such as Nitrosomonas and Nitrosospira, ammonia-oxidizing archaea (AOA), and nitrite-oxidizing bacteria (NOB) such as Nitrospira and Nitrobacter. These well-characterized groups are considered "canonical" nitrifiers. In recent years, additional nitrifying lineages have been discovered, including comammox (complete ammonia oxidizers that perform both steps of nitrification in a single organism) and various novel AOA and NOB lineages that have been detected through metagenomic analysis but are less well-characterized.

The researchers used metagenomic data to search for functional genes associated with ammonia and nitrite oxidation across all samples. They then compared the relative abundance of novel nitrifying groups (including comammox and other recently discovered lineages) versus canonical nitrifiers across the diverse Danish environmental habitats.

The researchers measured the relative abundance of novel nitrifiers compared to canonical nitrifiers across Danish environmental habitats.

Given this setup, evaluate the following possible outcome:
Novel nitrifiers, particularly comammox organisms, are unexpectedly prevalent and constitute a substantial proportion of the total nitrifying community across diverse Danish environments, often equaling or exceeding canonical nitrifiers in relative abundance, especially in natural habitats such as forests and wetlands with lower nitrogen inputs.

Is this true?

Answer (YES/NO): YES